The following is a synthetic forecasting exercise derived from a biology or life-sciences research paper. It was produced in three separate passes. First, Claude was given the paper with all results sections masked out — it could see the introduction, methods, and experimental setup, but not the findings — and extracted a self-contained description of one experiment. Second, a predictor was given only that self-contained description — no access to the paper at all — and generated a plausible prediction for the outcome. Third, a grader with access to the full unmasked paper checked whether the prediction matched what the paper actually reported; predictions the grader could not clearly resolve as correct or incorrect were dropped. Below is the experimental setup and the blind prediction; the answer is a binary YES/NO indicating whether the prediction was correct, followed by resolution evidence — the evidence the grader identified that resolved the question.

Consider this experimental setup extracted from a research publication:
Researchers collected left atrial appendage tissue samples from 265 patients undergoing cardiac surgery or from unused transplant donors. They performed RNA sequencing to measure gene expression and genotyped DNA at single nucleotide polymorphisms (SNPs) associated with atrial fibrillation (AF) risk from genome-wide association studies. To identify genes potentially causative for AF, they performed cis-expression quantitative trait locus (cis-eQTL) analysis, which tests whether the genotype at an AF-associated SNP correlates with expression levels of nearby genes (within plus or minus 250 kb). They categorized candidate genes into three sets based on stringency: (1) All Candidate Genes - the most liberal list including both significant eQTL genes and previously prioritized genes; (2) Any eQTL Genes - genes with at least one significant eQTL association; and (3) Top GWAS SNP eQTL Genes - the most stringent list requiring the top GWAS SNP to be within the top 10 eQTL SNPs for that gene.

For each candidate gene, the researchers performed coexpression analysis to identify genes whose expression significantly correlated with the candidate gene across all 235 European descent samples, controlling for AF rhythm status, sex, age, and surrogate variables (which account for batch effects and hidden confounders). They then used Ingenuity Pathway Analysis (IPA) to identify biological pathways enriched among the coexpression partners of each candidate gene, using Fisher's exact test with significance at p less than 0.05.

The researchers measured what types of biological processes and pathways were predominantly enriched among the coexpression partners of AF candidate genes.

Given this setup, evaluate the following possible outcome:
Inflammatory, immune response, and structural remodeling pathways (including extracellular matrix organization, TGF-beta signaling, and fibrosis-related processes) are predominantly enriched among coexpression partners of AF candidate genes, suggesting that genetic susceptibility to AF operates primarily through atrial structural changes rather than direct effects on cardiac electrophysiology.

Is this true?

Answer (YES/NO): NO